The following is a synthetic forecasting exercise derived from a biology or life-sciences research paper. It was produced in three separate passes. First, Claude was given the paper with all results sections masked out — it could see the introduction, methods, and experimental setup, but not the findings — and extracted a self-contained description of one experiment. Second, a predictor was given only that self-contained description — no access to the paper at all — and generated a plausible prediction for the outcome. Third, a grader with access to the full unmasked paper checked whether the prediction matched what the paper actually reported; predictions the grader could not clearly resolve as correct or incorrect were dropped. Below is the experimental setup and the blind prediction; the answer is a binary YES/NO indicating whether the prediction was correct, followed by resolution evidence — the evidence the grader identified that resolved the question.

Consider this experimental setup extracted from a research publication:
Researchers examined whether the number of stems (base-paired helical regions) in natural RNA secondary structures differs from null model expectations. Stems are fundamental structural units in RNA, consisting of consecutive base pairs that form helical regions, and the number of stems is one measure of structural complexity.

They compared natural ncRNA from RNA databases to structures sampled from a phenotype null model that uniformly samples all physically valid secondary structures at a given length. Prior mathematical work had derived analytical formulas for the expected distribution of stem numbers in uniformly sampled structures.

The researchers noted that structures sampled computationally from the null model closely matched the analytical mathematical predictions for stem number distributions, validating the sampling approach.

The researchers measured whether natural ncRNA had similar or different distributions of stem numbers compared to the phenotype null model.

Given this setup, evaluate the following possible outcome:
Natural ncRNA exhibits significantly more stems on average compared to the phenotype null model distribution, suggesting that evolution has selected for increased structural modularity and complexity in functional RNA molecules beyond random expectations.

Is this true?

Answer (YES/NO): NO